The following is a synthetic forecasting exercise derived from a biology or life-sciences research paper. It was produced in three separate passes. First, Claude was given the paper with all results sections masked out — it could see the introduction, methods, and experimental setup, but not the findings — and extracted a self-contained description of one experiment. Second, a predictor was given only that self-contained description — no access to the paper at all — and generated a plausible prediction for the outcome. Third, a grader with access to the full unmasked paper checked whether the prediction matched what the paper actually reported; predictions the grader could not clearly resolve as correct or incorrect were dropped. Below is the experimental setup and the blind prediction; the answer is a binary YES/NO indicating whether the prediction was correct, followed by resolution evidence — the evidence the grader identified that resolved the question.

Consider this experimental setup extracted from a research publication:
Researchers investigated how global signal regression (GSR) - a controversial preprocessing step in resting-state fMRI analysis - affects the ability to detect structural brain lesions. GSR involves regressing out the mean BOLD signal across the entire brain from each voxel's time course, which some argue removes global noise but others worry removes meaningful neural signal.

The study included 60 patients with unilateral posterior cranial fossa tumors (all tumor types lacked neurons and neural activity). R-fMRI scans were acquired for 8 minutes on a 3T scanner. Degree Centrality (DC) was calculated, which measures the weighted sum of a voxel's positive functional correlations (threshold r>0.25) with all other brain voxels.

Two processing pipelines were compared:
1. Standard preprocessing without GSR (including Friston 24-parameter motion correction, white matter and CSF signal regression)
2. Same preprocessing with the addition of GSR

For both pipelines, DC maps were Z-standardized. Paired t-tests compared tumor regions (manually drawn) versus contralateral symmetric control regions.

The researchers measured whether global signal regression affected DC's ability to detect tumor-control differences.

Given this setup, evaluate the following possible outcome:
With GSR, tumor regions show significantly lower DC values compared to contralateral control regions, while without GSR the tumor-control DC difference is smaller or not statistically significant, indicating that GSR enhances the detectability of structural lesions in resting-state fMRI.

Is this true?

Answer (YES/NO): NO